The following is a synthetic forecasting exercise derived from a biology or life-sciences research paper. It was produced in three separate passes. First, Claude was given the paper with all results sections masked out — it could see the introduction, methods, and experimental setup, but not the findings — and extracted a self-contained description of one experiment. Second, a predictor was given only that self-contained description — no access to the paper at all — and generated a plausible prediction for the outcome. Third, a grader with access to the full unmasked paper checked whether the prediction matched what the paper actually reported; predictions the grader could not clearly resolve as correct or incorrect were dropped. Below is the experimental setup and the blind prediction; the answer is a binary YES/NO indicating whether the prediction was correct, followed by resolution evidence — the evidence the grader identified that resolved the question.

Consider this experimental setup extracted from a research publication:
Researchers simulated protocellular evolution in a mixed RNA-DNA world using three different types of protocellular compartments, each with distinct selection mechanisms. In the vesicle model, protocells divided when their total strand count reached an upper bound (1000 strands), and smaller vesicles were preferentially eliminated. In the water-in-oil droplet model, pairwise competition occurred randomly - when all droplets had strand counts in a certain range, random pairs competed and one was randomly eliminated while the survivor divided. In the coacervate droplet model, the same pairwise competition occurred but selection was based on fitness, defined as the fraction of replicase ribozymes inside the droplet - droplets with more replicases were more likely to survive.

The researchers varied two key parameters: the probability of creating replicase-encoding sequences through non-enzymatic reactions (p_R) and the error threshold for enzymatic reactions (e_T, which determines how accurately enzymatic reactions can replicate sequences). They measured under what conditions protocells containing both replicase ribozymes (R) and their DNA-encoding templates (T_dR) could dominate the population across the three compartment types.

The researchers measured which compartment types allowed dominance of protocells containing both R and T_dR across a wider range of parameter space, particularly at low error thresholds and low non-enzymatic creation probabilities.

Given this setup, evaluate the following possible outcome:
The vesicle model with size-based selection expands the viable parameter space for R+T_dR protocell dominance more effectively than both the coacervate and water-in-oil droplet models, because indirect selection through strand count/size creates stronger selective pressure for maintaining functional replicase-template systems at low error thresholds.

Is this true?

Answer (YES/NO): NO